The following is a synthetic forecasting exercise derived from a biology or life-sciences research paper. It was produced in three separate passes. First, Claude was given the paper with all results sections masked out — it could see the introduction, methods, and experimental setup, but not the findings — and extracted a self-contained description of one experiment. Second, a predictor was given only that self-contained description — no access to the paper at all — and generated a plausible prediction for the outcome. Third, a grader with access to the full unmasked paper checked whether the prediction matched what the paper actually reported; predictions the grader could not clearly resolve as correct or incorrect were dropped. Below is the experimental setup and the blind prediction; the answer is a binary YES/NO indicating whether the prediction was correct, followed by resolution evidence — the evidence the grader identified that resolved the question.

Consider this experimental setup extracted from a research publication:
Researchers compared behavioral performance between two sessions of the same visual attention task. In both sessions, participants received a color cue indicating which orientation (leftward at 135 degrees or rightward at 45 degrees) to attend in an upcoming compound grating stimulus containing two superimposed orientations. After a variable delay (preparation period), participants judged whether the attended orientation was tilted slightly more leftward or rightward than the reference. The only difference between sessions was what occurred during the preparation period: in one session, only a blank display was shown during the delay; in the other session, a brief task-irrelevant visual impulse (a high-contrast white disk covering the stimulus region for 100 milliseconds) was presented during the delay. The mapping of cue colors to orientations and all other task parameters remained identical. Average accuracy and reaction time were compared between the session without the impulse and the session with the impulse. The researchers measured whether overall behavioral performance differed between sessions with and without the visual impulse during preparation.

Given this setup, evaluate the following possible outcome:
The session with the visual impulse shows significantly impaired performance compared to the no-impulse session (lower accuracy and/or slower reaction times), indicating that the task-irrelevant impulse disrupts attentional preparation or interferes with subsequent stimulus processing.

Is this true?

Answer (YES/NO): NO